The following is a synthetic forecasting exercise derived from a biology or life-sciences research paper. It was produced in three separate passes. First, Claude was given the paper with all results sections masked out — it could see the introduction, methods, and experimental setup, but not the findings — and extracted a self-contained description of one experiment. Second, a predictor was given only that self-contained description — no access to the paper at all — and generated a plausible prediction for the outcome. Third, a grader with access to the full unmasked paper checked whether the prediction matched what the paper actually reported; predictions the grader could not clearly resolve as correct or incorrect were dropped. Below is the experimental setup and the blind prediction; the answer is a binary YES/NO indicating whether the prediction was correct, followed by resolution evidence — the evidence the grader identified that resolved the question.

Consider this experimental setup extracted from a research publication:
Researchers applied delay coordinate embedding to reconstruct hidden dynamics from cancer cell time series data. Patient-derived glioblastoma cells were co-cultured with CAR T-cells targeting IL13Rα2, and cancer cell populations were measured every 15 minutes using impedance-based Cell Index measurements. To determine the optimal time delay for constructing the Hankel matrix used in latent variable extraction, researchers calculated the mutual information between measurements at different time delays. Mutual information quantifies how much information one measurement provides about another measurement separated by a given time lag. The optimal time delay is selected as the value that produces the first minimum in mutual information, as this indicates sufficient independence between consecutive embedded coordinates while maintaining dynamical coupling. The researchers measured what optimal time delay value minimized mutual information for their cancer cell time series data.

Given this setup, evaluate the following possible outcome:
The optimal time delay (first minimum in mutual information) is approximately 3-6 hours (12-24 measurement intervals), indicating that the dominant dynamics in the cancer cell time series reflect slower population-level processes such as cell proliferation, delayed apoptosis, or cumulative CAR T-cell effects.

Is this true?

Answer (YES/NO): NO